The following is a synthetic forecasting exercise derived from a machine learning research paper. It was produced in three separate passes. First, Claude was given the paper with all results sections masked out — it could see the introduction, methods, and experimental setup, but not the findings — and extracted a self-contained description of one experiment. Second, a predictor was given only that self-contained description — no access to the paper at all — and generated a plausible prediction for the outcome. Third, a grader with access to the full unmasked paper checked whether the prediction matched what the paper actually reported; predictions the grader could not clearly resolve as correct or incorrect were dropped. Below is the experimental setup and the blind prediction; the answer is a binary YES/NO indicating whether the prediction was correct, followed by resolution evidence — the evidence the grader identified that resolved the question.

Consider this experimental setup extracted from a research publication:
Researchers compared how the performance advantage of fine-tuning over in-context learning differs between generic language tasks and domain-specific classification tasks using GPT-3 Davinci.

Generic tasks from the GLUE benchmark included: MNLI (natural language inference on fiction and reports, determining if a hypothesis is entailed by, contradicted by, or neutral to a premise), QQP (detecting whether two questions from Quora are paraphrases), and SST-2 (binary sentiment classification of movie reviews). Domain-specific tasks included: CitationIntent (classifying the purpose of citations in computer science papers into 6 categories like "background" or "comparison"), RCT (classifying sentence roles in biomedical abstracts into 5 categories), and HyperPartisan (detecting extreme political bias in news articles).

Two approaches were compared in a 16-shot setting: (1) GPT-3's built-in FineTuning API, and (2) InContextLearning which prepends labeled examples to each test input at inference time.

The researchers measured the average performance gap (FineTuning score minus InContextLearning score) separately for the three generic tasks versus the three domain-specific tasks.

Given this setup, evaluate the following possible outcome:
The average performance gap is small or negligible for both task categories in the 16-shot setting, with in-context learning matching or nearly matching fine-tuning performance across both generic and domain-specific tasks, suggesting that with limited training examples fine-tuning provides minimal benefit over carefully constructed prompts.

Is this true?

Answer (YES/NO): NO